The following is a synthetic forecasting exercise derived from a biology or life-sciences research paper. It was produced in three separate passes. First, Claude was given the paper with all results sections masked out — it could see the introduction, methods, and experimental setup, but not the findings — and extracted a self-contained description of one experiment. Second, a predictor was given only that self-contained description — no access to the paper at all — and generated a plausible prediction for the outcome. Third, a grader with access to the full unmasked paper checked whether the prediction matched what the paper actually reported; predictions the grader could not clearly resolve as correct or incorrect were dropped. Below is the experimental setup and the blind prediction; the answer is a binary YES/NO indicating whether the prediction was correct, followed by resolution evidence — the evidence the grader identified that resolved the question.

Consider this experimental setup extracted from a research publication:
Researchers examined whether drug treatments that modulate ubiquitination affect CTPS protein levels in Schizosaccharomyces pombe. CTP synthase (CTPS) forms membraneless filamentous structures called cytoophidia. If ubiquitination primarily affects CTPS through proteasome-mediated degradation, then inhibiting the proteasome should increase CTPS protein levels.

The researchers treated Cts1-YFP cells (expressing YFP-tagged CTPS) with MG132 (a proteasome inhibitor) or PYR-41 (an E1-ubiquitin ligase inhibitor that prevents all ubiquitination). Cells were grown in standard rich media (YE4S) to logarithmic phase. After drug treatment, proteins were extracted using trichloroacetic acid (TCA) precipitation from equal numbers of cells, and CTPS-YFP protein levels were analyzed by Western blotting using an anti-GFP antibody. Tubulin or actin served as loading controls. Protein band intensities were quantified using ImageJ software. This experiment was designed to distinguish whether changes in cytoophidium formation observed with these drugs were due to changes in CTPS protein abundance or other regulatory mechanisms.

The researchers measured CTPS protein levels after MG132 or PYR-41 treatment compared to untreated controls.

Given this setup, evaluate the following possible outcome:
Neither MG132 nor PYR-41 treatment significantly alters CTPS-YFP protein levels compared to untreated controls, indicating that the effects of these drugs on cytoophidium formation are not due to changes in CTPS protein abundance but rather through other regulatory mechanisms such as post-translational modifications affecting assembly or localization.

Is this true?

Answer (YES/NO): YES